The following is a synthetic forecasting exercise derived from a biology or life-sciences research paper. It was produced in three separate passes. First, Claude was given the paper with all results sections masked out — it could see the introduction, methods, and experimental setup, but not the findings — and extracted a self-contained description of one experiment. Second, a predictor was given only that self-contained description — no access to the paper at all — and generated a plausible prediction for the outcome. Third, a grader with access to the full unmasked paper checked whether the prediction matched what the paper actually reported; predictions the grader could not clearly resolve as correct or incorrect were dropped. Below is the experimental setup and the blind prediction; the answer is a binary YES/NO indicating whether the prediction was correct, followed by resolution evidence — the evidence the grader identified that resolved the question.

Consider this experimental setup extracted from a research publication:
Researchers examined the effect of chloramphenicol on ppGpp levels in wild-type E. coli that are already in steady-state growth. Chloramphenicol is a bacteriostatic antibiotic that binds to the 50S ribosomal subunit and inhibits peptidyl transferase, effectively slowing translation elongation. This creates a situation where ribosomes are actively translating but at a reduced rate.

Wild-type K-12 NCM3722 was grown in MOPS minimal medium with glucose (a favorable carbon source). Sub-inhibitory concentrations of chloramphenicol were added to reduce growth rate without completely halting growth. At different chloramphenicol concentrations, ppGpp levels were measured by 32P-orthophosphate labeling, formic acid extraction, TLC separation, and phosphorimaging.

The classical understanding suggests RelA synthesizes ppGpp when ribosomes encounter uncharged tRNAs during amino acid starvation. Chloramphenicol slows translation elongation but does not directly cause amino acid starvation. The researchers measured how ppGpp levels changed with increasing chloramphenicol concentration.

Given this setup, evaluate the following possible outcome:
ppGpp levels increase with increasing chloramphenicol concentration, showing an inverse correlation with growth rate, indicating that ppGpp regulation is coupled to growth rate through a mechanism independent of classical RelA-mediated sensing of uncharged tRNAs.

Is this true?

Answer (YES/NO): NO